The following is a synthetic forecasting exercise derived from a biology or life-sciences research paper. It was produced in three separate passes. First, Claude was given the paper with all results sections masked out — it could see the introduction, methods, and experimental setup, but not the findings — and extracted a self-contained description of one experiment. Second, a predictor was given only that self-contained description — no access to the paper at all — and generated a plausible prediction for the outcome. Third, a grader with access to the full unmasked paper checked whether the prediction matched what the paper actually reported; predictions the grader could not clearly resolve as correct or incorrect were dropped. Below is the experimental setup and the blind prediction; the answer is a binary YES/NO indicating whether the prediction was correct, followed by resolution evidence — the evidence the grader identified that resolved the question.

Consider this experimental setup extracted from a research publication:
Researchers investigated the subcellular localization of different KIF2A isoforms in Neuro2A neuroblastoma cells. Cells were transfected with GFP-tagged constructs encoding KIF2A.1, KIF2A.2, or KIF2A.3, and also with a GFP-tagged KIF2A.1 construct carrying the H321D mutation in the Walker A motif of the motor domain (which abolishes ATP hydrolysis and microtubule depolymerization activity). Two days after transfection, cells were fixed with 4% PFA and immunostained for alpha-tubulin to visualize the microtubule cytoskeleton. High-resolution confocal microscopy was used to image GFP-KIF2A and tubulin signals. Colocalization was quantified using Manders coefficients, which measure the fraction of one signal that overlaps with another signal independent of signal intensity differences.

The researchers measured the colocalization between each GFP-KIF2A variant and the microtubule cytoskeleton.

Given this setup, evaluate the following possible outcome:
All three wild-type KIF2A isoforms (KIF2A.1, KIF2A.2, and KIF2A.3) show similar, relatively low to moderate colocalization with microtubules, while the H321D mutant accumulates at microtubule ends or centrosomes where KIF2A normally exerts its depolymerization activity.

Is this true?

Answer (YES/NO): NO